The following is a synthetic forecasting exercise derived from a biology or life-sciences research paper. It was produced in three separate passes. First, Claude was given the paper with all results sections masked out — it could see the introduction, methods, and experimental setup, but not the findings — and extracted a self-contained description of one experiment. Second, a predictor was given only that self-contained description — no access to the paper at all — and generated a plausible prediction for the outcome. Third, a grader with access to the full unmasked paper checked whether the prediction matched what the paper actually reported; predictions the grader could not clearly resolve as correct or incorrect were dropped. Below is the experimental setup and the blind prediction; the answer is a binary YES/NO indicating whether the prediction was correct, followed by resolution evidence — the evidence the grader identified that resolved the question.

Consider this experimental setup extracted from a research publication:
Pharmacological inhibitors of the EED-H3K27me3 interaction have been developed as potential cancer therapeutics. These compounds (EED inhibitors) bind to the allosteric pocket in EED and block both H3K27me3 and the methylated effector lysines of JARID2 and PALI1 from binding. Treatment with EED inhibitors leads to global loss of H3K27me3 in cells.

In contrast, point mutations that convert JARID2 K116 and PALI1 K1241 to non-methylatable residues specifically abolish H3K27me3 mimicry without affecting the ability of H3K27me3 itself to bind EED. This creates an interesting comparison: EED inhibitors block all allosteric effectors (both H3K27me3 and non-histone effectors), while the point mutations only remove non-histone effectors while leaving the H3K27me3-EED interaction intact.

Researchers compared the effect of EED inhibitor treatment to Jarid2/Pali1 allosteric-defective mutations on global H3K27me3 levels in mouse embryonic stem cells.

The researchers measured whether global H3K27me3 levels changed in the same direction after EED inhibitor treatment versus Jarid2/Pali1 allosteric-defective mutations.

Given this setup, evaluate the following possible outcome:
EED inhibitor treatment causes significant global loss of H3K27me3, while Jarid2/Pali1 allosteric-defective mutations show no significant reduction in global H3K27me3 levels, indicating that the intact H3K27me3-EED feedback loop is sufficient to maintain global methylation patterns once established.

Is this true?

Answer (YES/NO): NO